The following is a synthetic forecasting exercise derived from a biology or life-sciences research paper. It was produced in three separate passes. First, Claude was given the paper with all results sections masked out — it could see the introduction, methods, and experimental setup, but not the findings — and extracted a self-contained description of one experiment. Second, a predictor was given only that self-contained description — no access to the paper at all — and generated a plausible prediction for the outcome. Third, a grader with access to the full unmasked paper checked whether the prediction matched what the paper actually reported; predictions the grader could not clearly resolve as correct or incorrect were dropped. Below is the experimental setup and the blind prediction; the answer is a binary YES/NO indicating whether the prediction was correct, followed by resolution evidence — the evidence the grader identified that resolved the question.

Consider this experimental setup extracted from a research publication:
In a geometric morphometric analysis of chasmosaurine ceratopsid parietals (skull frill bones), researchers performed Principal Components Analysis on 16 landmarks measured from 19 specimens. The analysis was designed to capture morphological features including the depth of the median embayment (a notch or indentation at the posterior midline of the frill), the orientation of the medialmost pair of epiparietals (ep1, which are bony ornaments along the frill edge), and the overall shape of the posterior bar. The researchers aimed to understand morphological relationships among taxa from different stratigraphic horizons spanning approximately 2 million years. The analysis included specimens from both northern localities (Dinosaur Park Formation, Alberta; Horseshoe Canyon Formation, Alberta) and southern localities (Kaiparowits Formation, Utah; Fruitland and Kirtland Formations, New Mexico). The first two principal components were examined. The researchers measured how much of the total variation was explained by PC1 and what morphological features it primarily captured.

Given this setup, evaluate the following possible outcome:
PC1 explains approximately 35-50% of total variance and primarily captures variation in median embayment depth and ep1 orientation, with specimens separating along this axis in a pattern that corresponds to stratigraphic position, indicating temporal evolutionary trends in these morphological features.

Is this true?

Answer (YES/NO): NO